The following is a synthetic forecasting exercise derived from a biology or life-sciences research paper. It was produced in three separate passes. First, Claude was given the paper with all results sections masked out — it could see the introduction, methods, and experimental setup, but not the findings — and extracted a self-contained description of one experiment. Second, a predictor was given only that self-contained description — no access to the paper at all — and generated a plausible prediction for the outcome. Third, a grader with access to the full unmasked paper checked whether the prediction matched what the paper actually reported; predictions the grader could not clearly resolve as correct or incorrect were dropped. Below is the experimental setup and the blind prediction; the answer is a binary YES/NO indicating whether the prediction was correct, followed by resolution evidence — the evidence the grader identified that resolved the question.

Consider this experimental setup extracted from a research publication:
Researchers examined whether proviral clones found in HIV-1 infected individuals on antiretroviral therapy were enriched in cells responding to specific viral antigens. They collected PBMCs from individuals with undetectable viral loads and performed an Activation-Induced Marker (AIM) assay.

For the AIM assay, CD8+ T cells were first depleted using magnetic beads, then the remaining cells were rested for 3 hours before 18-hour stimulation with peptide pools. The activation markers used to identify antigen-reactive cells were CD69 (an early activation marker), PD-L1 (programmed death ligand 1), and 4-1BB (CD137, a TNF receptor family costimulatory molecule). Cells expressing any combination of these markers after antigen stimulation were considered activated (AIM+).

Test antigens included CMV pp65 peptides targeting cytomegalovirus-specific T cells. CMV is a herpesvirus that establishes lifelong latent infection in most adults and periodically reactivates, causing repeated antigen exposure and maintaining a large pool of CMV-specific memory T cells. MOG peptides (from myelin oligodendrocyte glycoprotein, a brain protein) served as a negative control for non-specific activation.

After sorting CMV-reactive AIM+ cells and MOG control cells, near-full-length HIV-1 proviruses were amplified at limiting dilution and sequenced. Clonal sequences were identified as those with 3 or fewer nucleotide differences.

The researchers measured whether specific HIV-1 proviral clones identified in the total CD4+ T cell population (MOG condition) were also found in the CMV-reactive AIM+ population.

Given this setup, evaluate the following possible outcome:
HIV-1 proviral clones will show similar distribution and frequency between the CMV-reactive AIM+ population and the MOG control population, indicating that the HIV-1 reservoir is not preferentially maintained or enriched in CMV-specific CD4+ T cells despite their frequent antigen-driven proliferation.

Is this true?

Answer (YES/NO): NO